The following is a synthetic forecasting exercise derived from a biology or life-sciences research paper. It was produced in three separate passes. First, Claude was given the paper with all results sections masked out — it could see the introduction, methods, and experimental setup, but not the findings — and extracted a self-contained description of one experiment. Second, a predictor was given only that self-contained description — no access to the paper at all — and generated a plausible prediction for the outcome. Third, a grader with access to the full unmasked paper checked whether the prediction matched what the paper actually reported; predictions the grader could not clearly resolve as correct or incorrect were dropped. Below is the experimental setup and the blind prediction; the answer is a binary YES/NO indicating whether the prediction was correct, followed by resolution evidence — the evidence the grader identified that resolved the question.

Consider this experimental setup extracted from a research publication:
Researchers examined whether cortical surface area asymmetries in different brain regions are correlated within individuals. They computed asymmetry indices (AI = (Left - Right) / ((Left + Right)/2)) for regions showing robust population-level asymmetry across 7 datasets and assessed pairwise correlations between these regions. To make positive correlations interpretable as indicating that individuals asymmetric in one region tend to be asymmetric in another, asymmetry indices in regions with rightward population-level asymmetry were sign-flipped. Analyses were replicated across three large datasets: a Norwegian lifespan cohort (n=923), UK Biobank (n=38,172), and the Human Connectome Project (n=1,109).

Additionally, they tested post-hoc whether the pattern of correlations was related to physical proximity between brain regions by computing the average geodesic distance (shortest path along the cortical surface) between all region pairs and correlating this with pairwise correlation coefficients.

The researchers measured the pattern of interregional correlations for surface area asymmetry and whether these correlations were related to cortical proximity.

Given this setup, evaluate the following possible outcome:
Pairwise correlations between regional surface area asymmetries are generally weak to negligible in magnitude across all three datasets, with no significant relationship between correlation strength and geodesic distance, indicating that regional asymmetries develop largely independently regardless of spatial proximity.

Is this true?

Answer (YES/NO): NO